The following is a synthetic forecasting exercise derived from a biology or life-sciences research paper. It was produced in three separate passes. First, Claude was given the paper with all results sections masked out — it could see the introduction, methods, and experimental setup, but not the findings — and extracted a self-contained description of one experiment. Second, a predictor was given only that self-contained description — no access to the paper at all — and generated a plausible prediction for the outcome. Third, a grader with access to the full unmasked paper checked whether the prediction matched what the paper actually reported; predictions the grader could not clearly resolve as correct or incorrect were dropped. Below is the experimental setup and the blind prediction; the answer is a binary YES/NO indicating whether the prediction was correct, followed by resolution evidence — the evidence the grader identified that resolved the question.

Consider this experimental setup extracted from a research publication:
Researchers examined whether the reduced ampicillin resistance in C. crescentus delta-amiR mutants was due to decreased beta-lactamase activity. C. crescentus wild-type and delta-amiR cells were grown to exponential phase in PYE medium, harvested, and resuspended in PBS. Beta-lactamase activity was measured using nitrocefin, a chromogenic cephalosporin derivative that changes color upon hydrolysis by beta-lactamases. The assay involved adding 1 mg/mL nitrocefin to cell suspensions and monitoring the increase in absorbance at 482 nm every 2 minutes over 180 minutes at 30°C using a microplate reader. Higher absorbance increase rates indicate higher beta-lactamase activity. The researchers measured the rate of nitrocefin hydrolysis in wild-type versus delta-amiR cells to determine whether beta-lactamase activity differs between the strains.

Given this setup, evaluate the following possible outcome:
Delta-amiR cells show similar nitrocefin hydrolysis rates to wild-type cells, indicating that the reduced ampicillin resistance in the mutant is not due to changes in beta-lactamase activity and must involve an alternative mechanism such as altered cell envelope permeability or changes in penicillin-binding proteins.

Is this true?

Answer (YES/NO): YES